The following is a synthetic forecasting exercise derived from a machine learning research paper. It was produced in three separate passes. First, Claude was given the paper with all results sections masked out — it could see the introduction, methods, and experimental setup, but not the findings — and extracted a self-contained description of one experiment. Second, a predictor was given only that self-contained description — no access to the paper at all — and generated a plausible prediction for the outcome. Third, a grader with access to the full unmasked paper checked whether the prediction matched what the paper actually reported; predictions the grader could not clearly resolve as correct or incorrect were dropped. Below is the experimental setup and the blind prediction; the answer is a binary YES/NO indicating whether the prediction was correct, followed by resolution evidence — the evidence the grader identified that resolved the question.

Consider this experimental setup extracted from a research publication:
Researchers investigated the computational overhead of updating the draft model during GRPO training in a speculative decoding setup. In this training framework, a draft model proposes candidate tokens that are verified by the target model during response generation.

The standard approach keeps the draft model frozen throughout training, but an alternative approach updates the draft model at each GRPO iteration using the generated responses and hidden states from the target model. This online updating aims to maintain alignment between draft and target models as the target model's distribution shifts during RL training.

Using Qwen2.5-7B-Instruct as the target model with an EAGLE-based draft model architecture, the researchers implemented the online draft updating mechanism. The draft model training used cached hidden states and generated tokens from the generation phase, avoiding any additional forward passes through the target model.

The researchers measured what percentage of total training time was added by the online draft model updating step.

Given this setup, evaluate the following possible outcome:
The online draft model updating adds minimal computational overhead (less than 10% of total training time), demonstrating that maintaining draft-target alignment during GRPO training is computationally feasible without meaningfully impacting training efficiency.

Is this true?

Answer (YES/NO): YES